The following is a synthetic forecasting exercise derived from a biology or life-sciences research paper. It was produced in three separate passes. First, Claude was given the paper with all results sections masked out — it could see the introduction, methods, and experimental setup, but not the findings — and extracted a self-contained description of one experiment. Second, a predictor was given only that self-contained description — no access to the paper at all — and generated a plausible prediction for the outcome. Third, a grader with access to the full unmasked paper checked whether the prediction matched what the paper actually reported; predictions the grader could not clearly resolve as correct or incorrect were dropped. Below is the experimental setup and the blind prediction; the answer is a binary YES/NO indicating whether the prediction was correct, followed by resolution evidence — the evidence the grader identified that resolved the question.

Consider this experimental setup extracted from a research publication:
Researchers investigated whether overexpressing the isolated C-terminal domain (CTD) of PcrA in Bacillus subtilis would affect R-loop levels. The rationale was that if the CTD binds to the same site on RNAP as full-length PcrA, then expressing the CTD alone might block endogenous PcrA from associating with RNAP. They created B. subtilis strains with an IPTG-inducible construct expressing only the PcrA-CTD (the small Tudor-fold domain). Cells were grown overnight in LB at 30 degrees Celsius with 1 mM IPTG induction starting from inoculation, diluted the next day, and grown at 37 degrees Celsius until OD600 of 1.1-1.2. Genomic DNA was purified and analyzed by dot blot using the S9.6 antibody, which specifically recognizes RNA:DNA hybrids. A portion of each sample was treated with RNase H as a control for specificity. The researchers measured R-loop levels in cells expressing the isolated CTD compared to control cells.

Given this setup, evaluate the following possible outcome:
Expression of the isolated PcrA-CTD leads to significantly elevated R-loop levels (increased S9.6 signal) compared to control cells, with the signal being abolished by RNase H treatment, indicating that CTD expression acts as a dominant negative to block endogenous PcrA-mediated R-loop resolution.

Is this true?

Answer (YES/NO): YES